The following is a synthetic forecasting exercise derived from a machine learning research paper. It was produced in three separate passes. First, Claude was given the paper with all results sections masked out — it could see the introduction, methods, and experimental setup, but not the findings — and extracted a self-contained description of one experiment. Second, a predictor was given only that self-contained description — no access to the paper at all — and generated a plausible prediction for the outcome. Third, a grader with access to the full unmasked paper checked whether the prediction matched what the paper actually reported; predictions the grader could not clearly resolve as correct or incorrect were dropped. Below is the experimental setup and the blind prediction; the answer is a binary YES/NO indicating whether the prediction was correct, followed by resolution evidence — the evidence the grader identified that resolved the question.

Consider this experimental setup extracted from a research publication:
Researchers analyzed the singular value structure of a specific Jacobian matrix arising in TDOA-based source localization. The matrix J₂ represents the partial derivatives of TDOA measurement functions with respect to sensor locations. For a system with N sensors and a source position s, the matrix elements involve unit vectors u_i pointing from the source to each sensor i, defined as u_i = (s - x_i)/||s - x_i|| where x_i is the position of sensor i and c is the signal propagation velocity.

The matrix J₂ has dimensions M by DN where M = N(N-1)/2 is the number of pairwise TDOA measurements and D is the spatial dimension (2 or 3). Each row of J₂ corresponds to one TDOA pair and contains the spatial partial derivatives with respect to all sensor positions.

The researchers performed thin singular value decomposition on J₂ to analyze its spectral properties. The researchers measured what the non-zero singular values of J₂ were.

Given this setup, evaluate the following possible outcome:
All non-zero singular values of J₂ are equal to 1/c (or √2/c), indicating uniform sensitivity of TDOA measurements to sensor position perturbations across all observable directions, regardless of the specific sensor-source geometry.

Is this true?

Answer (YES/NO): NO